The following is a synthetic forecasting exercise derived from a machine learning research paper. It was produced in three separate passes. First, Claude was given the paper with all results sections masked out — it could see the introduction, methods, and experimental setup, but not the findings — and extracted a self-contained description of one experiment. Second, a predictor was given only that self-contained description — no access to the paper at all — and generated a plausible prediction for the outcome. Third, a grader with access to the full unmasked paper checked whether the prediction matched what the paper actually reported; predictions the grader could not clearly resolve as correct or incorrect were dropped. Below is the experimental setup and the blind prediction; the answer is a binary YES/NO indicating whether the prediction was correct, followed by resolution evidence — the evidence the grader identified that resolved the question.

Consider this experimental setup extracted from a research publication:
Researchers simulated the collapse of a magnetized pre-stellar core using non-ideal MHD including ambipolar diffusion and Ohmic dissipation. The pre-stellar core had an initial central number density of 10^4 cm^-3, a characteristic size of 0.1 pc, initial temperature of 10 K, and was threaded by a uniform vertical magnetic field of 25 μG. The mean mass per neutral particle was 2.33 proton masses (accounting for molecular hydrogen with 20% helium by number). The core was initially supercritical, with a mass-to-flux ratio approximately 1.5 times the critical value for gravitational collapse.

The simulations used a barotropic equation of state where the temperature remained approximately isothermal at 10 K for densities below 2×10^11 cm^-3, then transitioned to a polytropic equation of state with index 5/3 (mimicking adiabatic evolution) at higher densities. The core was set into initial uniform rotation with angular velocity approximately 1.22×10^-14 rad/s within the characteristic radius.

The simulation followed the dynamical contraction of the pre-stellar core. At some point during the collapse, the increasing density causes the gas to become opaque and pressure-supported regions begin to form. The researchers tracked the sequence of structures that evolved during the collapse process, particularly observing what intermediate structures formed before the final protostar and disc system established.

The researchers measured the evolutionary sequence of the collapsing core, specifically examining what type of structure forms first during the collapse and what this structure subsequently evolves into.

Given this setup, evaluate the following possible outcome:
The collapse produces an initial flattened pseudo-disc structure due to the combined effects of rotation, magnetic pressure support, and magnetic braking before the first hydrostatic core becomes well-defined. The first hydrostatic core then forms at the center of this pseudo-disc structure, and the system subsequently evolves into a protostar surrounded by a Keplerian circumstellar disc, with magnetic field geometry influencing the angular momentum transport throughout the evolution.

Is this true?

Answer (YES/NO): NO